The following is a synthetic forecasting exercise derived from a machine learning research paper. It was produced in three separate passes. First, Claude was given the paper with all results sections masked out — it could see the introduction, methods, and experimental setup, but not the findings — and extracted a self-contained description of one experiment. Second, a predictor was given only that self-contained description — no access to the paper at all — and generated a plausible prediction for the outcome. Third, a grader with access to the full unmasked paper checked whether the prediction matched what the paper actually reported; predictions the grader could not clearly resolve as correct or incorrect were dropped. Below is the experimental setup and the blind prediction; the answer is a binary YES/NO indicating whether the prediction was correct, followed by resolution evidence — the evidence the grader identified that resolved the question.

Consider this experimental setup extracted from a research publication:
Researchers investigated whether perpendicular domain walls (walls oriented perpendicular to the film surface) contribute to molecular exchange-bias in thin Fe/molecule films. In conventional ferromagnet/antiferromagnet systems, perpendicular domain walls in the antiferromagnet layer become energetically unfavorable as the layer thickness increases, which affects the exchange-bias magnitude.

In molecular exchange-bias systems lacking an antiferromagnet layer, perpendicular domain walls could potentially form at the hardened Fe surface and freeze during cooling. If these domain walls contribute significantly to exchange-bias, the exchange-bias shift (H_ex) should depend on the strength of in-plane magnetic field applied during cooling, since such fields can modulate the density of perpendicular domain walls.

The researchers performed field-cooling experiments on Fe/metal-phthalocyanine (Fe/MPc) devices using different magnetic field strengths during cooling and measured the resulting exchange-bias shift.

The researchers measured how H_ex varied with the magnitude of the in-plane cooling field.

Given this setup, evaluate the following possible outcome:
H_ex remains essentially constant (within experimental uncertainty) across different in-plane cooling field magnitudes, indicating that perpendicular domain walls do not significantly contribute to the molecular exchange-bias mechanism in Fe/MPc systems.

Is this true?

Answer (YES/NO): YES